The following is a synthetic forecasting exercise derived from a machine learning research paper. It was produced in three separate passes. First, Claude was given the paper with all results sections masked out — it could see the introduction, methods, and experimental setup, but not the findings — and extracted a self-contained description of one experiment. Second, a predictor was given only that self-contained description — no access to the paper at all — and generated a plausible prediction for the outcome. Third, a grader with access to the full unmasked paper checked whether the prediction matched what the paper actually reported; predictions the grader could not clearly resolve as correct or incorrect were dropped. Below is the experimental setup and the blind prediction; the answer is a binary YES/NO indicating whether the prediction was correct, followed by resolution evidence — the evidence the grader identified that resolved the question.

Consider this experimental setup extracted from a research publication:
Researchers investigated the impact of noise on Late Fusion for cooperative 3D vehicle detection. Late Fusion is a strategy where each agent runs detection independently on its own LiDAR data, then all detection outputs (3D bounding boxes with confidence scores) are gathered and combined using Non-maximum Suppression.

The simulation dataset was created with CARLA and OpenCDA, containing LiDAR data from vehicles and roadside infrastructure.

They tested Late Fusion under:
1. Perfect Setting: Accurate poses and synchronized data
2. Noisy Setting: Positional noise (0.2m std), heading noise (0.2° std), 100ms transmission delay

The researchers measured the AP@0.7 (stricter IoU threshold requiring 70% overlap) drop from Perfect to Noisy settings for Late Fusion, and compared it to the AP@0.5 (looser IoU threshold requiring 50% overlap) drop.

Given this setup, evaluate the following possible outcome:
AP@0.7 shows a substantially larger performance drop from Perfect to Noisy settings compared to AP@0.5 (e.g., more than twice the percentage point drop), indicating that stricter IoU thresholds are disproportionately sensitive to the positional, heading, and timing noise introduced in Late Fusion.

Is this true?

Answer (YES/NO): NO